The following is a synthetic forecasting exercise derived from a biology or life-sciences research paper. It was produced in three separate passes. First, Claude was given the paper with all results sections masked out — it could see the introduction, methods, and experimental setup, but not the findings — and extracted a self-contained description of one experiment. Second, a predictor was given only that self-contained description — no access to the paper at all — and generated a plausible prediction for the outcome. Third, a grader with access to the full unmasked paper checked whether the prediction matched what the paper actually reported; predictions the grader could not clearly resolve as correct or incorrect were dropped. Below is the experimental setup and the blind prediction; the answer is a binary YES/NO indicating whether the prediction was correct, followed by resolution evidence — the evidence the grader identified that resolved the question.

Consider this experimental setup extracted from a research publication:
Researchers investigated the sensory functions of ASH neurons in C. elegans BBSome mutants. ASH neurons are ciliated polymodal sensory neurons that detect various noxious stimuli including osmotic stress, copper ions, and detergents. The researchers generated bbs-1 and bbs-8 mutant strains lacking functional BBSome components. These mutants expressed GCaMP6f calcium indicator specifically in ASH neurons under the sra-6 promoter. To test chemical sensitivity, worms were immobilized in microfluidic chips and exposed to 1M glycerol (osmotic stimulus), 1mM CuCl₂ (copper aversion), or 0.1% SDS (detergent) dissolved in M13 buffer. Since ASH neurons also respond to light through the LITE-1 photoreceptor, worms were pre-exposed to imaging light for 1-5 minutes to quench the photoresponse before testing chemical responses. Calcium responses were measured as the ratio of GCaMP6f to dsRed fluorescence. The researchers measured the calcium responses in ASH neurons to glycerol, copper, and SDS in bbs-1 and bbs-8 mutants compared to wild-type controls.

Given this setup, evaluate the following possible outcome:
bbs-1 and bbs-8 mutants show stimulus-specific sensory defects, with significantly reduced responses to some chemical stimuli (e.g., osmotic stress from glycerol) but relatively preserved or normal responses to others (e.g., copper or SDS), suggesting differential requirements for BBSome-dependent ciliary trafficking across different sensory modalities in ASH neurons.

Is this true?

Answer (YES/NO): NO